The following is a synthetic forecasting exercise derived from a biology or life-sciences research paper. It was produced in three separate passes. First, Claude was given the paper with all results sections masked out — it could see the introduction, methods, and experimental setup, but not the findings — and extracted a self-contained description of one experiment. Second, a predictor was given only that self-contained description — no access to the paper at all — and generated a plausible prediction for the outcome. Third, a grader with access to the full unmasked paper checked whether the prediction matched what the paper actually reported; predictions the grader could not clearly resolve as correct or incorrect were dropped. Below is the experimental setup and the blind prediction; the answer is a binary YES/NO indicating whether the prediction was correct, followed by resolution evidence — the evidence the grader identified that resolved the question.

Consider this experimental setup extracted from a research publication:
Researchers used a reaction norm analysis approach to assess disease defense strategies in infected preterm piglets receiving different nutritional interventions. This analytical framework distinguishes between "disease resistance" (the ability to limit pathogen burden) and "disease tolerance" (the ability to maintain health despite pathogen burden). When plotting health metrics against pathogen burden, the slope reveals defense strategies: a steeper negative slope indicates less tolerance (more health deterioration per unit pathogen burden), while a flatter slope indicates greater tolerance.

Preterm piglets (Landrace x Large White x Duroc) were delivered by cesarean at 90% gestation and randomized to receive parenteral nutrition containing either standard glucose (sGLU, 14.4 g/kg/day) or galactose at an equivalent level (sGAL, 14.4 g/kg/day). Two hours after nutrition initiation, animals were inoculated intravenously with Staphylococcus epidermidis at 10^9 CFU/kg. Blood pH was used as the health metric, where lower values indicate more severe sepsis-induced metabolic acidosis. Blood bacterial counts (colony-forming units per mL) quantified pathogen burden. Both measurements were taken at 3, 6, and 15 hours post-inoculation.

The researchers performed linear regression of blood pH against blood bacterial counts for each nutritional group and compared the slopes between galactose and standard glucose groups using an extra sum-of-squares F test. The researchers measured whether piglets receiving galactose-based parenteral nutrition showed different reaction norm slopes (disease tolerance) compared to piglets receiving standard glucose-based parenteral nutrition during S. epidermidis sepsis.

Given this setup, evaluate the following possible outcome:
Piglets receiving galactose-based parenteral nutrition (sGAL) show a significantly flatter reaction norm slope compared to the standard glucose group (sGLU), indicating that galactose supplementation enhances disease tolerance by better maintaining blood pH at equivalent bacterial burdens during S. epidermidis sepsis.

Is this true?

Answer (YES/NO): NO